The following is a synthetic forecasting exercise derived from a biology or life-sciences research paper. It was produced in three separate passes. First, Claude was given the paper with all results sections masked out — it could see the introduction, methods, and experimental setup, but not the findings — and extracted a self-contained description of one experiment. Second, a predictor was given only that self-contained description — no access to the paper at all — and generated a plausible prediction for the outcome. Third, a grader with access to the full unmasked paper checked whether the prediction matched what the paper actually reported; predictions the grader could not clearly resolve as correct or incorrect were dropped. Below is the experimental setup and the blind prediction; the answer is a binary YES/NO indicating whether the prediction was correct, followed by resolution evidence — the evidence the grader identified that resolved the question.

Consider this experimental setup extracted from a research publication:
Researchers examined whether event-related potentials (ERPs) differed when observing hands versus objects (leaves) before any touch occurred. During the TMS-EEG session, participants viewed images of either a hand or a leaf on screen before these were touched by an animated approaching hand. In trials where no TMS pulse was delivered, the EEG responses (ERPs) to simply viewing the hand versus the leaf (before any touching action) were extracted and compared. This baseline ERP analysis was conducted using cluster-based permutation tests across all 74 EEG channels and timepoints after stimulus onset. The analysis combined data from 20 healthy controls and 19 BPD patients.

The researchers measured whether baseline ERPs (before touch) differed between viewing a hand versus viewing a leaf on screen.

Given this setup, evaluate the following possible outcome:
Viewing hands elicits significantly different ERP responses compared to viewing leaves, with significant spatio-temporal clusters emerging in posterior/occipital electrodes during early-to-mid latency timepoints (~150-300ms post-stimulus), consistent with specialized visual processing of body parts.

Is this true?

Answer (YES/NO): NO